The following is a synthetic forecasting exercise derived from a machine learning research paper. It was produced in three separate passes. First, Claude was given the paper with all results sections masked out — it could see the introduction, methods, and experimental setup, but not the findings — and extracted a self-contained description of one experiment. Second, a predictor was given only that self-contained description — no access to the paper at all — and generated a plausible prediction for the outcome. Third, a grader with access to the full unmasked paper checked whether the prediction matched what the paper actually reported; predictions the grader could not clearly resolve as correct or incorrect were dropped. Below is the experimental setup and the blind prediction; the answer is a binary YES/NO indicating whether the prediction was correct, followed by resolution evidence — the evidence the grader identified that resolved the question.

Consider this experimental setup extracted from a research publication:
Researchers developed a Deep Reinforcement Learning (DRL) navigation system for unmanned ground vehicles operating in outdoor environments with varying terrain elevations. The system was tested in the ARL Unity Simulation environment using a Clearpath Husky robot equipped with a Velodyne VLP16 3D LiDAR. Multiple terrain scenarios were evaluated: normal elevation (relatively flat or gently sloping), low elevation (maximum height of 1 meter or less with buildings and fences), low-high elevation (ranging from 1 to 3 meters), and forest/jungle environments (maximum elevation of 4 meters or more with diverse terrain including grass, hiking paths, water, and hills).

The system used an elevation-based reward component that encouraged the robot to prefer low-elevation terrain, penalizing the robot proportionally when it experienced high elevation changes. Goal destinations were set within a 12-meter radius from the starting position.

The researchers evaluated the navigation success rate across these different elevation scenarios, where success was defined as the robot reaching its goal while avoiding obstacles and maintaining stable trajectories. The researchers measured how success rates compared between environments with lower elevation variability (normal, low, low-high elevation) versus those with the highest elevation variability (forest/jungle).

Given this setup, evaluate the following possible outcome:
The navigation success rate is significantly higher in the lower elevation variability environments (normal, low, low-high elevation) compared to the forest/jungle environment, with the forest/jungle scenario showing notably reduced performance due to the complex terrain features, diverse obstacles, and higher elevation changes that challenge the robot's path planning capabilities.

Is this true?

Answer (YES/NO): NO